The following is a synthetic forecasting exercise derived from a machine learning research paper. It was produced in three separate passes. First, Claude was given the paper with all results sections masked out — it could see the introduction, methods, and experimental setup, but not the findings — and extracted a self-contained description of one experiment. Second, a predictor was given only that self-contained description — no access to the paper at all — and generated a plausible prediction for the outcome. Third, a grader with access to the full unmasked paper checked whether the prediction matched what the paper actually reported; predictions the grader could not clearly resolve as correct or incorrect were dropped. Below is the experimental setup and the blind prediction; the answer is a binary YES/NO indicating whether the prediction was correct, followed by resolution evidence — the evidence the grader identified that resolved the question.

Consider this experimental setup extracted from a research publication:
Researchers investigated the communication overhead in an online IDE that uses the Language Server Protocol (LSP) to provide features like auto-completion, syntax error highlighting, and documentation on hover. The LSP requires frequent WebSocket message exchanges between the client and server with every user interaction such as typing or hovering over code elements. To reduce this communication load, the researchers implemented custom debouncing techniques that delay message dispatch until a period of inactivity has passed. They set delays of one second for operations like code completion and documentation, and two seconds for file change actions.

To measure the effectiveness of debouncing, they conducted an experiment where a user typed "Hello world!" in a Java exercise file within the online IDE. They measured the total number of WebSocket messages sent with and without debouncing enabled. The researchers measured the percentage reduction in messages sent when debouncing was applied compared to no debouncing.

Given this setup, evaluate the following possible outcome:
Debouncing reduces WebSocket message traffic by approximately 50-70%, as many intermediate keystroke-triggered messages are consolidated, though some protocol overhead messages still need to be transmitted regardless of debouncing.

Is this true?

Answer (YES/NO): NO